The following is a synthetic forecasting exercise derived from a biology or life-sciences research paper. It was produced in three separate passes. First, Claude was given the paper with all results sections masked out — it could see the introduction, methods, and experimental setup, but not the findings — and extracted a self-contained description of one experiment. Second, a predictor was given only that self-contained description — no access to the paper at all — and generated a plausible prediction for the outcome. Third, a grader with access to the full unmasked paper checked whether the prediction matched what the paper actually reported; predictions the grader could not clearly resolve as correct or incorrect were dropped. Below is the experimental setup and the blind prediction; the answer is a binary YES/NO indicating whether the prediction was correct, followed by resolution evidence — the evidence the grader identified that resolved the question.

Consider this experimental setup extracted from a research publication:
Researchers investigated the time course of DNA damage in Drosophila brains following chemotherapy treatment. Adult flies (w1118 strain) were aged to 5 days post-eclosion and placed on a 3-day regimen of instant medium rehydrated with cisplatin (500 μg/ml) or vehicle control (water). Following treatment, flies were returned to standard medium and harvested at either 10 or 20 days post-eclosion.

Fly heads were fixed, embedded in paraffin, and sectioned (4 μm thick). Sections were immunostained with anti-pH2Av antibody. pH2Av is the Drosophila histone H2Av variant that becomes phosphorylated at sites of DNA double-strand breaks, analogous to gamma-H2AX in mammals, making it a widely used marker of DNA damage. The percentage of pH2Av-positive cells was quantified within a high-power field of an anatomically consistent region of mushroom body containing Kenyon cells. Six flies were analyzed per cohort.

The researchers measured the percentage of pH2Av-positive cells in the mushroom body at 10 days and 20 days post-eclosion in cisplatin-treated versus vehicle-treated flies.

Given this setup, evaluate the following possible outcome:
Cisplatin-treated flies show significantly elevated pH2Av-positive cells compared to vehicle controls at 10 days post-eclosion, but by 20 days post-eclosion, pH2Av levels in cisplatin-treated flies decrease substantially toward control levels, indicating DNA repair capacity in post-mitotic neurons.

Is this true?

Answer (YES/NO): NO